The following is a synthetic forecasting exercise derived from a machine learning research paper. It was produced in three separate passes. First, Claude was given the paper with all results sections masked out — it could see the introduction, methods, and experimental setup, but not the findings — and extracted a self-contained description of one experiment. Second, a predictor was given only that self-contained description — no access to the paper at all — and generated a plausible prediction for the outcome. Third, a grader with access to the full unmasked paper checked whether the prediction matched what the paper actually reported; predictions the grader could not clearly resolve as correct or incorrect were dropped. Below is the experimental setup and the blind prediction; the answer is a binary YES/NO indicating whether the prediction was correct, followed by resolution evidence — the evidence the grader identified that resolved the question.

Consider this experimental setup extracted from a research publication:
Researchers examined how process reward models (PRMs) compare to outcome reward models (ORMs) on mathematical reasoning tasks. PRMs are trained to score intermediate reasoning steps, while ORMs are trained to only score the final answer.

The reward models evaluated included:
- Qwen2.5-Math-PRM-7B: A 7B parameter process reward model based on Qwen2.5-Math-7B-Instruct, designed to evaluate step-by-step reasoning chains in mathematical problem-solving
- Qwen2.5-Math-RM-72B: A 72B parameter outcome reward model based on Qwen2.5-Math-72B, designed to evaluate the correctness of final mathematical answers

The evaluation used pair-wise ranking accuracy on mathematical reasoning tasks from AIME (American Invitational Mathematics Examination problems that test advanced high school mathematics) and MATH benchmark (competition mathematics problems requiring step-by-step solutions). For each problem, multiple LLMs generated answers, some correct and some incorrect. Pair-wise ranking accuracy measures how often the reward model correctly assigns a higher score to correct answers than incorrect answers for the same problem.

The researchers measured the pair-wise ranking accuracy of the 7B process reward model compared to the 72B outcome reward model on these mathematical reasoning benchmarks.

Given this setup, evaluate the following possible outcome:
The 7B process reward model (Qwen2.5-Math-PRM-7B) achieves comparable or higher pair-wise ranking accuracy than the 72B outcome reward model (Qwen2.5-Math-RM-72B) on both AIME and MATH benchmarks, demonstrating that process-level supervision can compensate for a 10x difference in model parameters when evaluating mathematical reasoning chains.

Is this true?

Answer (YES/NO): NO